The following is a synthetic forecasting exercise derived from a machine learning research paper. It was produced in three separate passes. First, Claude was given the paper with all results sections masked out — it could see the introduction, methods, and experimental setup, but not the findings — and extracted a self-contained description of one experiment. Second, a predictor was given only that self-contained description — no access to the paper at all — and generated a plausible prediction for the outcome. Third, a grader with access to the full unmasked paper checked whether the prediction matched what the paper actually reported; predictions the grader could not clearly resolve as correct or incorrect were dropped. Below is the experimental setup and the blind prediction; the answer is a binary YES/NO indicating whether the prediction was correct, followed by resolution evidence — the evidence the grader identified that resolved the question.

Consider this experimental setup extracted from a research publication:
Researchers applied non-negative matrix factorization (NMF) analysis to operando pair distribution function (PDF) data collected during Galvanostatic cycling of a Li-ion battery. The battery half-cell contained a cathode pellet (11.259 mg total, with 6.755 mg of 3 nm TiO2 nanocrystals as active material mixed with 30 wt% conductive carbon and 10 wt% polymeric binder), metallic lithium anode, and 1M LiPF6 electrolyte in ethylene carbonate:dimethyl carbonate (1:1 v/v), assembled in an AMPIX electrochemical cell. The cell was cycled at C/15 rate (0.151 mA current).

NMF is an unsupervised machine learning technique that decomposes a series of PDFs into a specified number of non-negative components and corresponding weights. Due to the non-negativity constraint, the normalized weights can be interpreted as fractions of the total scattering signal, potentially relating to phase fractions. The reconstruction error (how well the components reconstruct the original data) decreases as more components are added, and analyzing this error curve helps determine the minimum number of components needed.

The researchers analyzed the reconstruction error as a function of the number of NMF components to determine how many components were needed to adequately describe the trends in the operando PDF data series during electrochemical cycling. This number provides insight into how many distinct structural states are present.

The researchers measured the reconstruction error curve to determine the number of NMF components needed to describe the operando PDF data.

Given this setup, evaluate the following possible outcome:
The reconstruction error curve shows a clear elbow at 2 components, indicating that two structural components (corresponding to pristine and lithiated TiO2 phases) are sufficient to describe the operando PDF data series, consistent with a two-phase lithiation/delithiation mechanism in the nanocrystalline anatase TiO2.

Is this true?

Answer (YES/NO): NO